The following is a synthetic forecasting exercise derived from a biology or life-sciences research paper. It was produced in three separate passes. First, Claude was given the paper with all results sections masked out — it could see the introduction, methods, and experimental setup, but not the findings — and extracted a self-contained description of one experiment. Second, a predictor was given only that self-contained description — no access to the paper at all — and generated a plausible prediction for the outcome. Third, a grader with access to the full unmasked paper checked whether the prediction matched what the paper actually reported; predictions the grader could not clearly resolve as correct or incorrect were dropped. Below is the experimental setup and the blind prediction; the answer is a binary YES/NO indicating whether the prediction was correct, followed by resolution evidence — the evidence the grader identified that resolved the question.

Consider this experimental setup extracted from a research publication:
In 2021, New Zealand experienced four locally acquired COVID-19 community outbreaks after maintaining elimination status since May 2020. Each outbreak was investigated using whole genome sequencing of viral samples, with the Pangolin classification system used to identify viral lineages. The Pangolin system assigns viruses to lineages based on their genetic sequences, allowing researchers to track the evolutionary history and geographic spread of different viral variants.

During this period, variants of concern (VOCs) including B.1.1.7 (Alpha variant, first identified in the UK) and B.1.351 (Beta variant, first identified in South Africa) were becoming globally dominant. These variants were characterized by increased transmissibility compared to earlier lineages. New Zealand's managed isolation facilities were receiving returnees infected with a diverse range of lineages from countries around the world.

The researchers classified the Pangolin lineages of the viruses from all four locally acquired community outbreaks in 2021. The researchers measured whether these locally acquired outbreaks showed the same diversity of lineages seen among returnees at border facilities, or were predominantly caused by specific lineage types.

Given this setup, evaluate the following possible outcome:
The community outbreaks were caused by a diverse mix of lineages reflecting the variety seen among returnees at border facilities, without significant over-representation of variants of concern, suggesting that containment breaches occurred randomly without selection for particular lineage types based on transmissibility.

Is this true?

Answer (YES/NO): NO